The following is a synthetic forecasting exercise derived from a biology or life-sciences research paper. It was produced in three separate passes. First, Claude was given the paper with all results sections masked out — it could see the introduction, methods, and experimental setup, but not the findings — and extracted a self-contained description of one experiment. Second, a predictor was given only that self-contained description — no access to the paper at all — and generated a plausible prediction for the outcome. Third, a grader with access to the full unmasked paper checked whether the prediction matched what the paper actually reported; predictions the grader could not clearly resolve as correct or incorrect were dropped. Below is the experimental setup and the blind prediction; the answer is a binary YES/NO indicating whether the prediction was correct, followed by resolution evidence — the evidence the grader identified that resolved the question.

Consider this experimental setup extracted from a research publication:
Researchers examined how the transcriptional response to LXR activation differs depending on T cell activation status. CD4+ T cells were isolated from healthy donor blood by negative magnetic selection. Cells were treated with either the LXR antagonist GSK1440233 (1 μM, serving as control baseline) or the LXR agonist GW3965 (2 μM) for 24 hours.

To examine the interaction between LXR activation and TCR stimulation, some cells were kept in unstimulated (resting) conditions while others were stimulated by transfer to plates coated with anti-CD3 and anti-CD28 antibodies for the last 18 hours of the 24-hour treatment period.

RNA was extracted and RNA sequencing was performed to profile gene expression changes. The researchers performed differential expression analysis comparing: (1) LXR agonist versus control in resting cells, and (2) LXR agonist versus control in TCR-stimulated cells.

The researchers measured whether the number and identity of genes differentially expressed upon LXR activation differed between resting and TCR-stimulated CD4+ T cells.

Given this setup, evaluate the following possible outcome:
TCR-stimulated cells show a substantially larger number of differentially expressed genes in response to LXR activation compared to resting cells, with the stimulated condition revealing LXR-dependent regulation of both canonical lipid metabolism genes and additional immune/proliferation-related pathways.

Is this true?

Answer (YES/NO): NO